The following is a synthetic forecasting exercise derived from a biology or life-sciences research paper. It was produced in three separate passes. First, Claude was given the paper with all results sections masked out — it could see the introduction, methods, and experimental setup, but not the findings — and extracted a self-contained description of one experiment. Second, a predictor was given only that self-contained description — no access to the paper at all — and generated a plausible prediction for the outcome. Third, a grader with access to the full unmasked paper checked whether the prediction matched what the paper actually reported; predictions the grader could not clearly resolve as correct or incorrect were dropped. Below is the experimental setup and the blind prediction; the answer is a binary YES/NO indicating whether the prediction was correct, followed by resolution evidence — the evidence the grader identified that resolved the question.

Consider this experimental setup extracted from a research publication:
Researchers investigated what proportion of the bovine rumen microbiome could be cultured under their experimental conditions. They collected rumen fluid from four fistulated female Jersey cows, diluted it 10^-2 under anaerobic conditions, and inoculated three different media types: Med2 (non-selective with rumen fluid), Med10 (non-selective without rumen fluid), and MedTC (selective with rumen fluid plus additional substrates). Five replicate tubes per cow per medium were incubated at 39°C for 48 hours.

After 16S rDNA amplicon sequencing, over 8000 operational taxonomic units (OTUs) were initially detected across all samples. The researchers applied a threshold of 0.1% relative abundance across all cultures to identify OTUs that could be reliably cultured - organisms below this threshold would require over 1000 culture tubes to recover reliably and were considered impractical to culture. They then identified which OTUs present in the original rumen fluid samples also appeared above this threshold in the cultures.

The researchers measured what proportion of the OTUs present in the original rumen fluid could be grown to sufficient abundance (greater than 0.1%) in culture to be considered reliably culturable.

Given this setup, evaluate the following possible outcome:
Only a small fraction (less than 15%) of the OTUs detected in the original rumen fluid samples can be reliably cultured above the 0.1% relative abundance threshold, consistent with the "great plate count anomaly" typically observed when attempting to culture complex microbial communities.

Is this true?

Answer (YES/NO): NO